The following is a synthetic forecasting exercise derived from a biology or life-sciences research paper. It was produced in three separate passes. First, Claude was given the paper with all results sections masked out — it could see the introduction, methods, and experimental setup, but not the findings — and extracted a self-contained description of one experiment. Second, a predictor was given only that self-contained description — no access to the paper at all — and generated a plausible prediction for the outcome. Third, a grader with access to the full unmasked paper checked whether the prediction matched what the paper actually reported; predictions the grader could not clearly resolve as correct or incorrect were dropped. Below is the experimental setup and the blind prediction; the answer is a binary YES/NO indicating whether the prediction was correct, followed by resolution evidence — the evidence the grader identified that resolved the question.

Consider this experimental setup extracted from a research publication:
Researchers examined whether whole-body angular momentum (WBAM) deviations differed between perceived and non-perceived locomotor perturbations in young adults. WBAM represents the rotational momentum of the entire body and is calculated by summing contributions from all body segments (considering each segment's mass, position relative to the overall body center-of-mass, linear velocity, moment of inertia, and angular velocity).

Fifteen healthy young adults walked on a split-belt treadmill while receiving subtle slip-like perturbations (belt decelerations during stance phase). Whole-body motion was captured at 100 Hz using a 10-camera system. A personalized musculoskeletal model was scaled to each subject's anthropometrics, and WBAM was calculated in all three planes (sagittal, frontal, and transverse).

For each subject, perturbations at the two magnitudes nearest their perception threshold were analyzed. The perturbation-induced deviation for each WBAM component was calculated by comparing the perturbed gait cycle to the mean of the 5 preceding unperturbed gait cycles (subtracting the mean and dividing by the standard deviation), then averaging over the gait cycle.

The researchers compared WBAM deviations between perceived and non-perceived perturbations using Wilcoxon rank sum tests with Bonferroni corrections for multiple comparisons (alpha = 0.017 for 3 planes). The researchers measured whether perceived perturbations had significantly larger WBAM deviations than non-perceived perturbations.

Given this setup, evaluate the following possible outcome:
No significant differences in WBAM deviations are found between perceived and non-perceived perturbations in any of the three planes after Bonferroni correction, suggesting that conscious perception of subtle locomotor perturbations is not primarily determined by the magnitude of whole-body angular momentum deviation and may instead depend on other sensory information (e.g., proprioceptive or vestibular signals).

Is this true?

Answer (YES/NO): NO